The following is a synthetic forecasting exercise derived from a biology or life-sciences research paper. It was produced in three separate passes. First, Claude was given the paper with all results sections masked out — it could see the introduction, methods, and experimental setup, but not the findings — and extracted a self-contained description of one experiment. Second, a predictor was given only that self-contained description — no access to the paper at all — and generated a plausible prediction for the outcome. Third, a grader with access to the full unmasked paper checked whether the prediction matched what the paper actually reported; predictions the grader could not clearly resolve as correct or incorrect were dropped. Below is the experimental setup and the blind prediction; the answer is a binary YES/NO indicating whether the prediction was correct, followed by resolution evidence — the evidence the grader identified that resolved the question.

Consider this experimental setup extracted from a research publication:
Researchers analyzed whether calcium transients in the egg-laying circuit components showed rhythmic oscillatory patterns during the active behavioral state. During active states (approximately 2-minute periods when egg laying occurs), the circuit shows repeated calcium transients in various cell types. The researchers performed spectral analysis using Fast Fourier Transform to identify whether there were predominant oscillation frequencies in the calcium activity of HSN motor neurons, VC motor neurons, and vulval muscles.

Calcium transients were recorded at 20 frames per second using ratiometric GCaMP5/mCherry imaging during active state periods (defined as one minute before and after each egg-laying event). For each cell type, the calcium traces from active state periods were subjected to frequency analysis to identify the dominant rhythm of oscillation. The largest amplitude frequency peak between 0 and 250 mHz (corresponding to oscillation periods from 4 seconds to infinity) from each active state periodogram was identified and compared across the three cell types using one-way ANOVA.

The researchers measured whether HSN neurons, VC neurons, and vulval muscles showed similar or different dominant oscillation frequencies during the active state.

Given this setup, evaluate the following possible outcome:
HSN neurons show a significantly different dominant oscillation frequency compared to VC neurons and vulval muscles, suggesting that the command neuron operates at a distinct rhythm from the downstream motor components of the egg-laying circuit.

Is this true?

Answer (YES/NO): NO